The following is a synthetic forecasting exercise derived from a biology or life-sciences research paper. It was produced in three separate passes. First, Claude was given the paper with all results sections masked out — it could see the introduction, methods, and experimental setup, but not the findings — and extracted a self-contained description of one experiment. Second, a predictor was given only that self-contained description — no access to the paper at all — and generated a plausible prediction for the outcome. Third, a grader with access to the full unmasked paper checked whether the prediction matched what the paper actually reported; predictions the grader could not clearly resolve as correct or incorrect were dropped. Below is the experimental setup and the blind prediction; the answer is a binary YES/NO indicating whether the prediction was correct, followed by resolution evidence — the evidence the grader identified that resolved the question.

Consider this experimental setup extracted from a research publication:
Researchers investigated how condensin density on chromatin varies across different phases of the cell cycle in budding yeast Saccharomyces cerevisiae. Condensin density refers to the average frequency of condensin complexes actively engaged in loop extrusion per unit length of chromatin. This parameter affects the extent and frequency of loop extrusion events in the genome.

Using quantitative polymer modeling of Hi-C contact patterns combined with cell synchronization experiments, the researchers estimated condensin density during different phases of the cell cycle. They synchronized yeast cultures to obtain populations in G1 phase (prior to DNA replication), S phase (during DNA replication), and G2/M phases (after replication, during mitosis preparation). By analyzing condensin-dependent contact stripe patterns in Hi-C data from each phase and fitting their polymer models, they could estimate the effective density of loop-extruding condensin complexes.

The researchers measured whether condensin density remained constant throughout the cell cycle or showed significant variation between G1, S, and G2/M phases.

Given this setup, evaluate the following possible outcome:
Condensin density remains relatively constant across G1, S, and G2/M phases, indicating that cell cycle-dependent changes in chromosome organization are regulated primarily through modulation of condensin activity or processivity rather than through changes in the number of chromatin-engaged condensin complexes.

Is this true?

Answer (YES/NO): NO